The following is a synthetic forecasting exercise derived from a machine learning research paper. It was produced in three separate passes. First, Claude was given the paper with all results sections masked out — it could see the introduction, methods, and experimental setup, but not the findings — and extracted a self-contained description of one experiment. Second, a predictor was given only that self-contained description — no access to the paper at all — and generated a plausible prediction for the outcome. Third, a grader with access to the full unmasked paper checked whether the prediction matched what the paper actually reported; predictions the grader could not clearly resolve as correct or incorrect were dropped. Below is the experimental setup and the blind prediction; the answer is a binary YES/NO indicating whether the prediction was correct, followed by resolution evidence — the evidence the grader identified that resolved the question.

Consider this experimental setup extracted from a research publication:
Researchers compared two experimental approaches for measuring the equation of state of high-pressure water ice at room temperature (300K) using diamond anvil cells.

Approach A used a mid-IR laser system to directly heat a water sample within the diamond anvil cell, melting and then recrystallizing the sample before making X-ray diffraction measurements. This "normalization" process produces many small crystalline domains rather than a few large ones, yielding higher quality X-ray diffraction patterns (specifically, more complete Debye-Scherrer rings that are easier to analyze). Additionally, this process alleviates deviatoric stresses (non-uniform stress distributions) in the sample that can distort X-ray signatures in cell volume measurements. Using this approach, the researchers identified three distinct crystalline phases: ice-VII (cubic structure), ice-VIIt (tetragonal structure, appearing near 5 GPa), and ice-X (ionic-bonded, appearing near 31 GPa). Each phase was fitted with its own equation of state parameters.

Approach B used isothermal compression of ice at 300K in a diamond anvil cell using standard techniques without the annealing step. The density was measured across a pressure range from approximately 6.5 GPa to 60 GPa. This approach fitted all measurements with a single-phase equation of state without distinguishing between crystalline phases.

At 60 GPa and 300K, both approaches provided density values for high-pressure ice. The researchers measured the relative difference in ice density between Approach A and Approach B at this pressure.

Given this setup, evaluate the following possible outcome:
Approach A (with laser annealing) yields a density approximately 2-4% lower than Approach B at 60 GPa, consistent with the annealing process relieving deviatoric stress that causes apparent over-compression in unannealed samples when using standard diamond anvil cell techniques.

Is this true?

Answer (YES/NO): NO